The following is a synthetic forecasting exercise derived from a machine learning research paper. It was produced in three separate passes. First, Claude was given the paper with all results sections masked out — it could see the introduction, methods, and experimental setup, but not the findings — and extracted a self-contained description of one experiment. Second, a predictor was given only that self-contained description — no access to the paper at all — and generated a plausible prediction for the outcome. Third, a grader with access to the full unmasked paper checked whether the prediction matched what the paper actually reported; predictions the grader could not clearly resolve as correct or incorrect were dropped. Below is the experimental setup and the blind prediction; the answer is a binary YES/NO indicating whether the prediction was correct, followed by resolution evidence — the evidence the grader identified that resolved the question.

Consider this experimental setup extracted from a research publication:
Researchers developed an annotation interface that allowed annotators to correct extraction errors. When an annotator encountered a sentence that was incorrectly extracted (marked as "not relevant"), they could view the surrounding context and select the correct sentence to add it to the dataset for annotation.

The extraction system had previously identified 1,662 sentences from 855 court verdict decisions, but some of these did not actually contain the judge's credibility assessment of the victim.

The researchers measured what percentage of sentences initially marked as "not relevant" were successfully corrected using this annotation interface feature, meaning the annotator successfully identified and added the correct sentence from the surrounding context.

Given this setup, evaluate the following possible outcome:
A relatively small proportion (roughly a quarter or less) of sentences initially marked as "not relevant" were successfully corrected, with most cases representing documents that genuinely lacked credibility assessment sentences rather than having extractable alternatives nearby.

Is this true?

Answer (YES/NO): NO